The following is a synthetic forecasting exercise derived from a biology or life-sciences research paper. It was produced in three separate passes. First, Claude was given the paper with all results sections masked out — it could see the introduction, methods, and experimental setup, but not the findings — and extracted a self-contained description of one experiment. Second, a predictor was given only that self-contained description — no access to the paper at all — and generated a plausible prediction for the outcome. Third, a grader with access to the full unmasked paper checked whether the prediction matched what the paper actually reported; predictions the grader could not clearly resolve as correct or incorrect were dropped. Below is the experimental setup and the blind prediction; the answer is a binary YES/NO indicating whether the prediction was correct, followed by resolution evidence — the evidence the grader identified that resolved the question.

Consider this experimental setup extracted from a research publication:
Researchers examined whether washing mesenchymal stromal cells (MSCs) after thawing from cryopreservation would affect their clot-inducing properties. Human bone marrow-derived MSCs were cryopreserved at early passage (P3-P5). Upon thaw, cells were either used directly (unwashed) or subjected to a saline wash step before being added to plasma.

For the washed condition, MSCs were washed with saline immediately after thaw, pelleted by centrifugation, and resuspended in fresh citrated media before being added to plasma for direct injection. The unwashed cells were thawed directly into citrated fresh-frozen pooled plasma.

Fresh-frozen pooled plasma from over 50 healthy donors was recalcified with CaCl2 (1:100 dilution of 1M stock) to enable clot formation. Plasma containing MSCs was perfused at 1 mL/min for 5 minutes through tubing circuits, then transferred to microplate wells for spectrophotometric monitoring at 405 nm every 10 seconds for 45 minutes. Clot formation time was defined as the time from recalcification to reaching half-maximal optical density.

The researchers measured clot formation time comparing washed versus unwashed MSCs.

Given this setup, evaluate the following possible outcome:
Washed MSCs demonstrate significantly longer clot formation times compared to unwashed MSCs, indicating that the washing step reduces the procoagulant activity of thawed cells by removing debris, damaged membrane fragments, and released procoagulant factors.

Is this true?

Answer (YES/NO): NO